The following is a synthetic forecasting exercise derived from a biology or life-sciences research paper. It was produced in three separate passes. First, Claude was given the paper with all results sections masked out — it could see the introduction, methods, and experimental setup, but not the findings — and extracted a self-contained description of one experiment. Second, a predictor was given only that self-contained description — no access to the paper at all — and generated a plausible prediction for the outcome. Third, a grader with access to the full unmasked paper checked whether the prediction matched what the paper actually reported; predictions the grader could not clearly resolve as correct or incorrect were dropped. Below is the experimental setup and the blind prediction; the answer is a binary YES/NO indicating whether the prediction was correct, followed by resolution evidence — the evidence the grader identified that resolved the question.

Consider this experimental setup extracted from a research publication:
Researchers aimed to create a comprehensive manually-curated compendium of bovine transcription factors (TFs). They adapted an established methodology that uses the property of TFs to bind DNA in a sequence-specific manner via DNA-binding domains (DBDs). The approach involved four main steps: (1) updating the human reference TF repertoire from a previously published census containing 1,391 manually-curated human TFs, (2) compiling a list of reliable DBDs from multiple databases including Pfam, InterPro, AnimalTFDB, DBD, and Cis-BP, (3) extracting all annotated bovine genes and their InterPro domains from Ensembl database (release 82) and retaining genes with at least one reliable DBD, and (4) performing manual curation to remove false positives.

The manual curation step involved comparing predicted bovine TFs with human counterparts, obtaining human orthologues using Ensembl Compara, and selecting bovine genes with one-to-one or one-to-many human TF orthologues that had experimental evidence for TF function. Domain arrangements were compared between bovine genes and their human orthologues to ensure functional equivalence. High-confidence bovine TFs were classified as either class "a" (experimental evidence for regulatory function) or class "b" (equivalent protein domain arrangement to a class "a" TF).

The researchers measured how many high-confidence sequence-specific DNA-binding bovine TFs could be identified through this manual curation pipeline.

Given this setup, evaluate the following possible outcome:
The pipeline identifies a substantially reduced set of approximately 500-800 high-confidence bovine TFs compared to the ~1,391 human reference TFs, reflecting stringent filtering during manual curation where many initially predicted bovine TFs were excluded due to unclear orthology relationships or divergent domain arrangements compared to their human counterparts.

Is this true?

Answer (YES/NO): NO